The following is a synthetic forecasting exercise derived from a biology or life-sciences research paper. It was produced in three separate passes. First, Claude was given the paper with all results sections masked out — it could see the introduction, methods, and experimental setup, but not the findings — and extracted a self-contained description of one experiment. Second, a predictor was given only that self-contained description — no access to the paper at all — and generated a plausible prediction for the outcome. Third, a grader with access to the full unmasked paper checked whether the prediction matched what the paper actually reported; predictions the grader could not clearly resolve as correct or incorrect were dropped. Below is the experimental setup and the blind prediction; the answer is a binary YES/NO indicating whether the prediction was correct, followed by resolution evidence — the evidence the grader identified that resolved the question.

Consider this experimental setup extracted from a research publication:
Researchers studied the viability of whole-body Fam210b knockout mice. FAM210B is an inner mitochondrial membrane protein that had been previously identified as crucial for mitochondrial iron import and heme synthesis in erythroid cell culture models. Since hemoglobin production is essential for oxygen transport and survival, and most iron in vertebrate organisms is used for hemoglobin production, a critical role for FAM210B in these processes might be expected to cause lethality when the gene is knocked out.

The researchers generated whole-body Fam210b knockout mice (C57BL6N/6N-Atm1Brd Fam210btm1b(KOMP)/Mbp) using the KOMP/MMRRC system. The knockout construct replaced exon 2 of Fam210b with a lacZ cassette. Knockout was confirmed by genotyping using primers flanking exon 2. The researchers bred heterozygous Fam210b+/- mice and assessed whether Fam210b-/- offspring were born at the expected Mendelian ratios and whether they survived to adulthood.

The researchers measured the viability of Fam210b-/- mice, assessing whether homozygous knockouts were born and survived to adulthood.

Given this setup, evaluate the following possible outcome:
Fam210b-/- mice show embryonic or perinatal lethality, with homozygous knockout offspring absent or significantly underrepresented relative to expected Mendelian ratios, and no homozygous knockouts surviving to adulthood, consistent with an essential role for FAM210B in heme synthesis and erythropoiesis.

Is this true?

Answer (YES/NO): NO